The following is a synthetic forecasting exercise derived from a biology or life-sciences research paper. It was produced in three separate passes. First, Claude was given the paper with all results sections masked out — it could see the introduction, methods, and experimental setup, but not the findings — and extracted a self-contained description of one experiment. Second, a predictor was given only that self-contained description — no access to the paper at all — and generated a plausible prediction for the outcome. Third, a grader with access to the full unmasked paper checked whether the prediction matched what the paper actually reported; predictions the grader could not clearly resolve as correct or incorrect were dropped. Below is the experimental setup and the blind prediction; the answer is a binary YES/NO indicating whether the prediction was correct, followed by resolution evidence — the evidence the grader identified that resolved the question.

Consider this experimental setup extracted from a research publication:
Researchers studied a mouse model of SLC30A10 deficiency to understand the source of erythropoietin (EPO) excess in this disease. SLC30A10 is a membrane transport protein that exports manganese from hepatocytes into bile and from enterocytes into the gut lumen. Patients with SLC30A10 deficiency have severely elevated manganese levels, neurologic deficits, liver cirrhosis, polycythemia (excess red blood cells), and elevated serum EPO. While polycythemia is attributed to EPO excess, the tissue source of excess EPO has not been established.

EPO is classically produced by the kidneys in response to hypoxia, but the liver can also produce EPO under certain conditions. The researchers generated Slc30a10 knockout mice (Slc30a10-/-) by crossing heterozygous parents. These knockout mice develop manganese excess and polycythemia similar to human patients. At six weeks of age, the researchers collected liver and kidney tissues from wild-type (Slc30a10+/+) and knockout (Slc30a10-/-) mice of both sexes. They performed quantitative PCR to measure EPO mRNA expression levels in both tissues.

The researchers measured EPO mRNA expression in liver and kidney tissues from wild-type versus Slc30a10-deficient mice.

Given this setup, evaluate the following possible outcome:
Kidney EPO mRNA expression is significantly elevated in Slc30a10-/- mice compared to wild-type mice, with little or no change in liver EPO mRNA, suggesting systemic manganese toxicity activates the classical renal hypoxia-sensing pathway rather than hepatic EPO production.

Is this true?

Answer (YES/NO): NO